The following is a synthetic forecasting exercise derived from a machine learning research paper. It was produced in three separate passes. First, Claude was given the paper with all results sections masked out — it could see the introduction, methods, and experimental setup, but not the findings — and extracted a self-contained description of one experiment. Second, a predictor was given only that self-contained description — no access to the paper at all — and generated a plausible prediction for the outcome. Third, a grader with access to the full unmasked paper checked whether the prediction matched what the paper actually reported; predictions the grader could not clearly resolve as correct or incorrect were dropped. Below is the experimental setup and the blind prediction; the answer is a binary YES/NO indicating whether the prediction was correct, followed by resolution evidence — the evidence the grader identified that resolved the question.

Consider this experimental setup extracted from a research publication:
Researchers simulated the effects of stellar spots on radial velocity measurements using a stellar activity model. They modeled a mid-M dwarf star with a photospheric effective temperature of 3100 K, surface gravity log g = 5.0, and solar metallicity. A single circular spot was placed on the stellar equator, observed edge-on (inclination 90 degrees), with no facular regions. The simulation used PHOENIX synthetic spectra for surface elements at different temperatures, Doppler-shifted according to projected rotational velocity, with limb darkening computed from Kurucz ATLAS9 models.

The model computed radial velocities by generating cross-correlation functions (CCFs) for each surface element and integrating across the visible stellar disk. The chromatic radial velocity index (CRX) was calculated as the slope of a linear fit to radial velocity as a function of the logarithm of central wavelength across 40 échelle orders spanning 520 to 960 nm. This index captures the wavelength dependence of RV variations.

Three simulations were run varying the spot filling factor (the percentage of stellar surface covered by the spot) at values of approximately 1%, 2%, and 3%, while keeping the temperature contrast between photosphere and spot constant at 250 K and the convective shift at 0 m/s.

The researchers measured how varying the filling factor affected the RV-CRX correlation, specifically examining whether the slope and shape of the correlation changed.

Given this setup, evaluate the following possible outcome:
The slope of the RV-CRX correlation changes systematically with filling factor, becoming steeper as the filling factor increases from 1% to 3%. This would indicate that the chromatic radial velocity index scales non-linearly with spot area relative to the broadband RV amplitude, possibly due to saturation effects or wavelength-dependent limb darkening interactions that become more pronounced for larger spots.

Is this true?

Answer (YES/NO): NO